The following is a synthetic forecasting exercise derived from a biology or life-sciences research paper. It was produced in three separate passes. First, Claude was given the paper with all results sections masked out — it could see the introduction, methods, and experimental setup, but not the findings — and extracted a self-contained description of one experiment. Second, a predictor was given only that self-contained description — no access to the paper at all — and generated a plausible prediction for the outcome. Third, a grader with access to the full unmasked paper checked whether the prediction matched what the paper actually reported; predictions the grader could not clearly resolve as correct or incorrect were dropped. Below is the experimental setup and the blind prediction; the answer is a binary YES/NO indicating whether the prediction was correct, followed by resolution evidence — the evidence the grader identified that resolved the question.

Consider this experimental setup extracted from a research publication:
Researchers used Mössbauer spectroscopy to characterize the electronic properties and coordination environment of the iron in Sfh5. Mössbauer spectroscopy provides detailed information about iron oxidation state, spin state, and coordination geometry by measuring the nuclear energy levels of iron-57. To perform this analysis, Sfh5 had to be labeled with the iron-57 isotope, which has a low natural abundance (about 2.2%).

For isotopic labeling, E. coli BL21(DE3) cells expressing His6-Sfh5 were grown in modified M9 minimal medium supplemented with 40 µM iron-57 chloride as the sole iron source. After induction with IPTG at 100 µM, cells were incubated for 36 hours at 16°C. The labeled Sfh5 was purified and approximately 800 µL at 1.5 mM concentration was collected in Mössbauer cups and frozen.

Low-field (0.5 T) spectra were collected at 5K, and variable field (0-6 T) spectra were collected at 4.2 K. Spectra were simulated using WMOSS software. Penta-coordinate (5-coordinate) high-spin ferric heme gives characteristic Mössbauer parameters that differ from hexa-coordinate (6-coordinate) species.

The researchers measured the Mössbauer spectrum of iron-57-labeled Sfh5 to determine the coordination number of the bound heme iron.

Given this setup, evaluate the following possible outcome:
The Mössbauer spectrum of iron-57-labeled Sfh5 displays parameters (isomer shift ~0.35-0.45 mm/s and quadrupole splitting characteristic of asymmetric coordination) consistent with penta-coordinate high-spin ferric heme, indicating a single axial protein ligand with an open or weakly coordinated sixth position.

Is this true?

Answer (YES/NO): YES